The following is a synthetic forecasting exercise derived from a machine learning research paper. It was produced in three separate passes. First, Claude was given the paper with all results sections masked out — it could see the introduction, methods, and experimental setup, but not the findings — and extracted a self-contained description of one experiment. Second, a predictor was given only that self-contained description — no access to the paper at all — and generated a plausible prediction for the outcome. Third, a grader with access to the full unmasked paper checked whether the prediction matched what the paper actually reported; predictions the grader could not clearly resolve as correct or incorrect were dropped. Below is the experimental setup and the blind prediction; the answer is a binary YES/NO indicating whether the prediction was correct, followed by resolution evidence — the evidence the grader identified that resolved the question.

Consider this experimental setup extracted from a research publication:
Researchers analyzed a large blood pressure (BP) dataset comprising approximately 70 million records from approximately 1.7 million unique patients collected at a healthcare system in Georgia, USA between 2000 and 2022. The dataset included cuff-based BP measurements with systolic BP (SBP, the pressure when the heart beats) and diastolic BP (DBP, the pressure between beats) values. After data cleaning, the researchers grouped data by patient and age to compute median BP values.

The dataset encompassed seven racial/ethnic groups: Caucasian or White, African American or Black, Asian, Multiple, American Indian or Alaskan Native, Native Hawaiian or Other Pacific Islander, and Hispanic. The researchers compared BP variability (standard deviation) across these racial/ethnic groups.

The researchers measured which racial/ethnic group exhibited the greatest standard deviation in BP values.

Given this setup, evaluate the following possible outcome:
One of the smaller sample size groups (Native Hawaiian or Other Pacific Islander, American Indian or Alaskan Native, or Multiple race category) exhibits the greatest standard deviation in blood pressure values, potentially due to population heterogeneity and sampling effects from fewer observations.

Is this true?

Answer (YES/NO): NO